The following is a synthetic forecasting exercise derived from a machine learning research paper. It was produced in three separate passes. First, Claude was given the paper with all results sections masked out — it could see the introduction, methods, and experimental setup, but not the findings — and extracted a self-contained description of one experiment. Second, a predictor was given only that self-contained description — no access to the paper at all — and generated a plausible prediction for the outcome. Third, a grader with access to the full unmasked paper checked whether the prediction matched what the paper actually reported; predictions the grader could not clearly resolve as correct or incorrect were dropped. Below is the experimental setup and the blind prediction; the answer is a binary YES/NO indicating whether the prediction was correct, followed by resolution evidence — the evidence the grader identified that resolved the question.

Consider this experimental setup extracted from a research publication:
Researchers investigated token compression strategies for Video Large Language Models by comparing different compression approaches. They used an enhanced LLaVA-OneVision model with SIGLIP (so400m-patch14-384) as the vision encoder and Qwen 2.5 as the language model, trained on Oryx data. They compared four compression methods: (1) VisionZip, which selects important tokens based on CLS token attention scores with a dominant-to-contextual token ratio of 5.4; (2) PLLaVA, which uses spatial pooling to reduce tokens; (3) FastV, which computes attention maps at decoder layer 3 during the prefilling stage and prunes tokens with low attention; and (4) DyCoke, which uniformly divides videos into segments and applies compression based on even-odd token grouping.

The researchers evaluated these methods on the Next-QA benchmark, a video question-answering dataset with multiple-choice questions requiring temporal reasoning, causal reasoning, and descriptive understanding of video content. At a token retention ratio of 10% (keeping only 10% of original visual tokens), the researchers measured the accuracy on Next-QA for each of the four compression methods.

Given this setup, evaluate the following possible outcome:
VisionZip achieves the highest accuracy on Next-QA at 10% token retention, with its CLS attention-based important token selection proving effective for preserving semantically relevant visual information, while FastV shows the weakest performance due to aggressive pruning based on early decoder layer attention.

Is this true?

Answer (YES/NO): NO